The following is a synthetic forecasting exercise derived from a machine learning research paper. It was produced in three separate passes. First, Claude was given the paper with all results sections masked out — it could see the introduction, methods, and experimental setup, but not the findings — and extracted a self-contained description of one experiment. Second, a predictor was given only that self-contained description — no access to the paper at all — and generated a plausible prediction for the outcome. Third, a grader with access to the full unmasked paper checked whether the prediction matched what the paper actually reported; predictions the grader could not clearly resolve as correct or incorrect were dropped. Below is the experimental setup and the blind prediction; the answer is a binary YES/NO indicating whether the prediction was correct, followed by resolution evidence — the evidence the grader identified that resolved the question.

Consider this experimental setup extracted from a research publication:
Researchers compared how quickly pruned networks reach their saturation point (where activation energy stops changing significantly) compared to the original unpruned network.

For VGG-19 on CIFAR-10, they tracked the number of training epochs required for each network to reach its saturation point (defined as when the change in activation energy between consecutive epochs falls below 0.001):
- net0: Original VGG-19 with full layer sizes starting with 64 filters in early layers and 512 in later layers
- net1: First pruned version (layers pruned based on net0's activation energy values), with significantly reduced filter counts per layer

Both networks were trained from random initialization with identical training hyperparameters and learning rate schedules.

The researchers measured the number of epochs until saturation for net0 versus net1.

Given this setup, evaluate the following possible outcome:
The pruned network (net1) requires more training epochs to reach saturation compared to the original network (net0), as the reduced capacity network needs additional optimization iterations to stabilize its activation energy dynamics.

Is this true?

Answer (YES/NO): NO